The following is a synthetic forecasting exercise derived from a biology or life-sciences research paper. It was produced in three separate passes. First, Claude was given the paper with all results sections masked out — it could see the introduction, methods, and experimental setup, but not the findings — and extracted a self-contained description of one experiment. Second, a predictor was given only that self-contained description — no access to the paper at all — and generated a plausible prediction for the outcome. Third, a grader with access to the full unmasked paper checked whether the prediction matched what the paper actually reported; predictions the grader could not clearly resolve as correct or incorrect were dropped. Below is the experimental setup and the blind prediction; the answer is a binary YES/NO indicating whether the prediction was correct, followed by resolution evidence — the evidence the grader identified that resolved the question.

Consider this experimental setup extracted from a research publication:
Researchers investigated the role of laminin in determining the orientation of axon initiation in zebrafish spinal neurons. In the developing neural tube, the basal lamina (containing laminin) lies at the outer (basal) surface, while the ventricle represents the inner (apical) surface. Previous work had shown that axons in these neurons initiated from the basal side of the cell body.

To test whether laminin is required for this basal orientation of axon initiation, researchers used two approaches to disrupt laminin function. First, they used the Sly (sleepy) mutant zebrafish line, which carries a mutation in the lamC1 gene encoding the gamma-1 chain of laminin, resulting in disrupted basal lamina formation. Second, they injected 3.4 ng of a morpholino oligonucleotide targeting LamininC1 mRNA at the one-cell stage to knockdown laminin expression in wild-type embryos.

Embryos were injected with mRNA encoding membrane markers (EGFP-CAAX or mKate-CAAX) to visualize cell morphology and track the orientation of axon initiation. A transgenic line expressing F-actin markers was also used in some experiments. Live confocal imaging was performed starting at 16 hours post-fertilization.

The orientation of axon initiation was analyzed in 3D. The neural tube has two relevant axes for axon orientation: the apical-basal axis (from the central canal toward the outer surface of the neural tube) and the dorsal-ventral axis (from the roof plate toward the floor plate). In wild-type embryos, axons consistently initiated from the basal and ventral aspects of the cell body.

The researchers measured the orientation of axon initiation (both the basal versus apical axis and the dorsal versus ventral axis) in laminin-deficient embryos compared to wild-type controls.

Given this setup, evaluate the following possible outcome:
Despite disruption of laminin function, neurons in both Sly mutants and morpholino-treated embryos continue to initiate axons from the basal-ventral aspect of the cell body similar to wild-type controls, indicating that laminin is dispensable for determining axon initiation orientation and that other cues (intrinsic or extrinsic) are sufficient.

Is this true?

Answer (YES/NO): NO